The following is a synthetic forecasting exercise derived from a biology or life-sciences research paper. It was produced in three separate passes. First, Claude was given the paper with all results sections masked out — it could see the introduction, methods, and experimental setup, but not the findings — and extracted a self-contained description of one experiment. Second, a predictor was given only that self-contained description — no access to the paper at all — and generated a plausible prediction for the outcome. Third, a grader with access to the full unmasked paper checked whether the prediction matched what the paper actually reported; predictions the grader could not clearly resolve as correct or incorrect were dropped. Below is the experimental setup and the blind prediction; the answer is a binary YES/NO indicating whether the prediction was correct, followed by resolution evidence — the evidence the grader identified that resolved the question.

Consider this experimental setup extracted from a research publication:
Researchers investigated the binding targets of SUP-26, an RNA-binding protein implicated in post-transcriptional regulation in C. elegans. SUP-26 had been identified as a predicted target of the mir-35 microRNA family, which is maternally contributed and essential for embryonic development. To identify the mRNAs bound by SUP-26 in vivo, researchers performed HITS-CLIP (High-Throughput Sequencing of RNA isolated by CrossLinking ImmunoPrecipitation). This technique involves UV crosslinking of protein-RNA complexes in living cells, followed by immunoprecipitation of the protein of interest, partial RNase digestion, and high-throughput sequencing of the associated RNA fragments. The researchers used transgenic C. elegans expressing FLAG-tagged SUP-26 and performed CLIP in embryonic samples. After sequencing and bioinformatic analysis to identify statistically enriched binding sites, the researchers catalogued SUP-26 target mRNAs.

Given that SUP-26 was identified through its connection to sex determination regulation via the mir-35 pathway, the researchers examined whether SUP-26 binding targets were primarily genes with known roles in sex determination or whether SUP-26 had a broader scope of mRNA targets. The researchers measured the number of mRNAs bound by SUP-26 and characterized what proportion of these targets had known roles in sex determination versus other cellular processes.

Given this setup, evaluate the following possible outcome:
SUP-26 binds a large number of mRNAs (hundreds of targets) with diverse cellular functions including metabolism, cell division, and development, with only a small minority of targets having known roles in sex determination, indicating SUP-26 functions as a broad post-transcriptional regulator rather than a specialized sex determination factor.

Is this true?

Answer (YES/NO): YES